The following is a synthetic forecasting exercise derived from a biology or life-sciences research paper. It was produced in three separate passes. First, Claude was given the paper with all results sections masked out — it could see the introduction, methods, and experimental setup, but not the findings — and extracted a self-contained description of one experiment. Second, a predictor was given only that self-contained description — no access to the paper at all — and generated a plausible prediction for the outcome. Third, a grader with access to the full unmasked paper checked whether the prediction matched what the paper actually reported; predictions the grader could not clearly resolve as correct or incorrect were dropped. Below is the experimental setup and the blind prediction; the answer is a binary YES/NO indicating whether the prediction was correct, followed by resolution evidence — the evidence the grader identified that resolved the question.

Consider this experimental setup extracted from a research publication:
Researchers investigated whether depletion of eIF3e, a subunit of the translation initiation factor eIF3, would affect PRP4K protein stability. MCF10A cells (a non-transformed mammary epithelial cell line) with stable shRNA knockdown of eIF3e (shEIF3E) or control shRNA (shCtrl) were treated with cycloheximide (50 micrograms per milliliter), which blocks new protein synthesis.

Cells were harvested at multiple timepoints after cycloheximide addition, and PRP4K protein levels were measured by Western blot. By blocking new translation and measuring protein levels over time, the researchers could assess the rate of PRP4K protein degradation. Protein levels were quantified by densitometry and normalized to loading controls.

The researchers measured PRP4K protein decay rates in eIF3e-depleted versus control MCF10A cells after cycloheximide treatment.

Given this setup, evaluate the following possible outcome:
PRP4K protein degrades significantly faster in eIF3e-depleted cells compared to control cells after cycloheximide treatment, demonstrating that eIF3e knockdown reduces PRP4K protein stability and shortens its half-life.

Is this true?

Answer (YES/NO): NO